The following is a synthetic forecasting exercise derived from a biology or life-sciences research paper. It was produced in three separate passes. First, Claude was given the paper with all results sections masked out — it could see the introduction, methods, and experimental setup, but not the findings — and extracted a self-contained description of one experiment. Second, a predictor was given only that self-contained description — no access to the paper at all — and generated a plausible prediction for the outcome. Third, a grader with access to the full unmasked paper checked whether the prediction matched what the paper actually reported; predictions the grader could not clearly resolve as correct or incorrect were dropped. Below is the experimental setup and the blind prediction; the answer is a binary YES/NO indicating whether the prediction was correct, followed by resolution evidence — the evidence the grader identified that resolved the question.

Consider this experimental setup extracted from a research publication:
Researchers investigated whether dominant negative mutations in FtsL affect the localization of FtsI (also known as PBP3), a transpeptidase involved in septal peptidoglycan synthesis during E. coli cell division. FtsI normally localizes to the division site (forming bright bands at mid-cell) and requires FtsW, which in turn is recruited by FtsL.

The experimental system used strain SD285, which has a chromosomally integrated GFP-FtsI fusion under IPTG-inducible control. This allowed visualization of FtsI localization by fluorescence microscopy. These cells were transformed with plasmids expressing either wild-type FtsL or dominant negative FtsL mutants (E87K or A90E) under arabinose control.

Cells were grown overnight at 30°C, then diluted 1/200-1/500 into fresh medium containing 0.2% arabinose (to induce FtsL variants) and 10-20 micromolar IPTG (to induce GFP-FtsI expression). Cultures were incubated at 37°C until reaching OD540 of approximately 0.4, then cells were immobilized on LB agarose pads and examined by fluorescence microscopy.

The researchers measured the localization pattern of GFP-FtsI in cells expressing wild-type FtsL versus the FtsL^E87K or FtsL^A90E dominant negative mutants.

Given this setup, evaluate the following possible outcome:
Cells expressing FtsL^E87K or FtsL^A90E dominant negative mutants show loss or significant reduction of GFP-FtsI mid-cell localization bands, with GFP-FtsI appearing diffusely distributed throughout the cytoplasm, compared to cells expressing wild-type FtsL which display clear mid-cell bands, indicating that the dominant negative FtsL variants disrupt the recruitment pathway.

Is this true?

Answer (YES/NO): NO